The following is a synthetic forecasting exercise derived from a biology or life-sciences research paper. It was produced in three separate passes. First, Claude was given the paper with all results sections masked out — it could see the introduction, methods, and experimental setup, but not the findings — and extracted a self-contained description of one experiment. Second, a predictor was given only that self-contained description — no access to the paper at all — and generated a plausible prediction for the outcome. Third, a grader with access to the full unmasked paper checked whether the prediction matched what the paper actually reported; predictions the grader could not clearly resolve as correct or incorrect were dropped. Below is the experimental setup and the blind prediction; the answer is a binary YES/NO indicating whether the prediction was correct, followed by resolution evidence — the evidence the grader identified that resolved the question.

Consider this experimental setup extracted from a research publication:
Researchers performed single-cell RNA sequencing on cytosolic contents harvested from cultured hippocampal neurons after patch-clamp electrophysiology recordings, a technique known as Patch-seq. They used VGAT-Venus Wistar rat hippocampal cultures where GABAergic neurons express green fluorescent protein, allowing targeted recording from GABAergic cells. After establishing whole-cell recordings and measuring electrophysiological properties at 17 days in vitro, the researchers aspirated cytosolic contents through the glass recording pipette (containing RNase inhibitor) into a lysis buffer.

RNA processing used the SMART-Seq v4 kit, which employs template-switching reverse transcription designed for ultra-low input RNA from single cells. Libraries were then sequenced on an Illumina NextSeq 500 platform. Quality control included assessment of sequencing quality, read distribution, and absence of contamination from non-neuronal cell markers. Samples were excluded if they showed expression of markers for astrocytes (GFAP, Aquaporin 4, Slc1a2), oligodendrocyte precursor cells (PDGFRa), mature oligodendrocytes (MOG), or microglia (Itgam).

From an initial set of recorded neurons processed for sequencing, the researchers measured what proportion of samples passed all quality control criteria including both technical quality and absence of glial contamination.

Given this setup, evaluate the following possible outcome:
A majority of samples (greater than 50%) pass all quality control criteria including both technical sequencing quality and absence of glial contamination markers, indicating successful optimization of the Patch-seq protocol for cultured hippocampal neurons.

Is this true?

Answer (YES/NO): NO